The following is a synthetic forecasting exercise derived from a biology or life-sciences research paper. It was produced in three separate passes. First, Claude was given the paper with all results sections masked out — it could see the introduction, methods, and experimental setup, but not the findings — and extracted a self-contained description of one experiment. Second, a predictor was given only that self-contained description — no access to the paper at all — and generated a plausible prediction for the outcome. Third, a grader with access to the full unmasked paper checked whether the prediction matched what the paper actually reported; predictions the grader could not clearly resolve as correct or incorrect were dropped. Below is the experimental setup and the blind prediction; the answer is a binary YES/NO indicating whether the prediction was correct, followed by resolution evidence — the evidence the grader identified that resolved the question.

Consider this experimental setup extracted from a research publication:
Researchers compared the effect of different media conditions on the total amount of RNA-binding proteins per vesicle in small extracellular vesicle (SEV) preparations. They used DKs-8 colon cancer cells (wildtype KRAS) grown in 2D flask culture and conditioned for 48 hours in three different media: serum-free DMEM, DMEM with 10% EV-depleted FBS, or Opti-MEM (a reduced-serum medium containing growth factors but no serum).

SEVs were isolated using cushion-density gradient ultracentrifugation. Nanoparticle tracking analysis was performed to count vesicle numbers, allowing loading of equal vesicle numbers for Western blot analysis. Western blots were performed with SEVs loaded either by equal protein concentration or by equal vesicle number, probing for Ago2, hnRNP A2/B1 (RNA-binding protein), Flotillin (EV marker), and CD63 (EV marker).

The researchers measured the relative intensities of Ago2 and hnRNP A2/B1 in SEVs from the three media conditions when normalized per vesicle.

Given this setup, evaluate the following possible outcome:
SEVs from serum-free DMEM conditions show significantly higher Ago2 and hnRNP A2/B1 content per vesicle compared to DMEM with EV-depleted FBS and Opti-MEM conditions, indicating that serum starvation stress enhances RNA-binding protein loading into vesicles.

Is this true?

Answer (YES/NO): YES